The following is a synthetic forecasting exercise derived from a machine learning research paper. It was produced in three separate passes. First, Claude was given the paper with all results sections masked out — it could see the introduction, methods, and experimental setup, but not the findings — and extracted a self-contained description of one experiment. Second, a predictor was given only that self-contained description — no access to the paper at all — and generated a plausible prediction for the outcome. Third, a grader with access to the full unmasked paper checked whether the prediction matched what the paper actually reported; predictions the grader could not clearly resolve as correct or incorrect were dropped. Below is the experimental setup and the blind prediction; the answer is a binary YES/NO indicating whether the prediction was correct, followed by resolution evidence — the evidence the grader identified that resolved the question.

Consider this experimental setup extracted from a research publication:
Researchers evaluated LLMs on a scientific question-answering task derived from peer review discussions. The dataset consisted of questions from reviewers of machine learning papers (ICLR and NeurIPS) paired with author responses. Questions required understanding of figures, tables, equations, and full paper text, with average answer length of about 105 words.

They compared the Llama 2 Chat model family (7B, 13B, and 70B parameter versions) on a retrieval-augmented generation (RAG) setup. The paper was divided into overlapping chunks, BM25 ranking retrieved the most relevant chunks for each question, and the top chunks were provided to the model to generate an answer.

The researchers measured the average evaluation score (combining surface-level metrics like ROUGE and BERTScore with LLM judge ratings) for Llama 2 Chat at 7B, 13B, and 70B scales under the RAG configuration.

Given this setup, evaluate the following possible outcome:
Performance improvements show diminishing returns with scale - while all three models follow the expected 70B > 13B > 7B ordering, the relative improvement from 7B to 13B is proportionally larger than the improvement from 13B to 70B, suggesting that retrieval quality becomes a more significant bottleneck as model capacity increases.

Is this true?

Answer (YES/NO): NO